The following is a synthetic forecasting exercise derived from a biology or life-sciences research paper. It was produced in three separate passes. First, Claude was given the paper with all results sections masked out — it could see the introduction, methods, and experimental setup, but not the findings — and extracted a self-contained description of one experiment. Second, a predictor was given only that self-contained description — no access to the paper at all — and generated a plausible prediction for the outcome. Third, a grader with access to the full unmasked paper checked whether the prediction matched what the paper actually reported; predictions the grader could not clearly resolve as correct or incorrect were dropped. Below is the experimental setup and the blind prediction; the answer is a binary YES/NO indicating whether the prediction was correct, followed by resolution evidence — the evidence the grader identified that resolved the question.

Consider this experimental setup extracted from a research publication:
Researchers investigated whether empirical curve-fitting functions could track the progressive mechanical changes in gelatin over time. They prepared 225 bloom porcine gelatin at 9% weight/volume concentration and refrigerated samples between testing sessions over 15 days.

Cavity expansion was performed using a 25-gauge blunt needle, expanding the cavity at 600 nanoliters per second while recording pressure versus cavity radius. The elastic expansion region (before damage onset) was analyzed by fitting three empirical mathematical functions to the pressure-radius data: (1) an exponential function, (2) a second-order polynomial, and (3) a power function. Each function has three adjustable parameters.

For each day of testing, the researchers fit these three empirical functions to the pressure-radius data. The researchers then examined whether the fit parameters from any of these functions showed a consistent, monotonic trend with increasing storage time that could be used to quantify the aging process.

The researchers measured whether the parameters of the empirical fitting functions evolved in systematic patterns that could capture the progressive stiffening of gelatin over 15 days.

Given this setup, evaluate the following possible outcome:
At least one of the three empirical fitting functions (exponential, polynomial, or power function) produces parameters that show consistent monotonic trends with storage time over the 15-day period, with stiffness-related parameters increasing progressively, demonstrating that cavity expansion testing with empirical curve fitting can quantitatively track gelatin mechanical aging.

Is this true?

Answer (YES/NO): YES